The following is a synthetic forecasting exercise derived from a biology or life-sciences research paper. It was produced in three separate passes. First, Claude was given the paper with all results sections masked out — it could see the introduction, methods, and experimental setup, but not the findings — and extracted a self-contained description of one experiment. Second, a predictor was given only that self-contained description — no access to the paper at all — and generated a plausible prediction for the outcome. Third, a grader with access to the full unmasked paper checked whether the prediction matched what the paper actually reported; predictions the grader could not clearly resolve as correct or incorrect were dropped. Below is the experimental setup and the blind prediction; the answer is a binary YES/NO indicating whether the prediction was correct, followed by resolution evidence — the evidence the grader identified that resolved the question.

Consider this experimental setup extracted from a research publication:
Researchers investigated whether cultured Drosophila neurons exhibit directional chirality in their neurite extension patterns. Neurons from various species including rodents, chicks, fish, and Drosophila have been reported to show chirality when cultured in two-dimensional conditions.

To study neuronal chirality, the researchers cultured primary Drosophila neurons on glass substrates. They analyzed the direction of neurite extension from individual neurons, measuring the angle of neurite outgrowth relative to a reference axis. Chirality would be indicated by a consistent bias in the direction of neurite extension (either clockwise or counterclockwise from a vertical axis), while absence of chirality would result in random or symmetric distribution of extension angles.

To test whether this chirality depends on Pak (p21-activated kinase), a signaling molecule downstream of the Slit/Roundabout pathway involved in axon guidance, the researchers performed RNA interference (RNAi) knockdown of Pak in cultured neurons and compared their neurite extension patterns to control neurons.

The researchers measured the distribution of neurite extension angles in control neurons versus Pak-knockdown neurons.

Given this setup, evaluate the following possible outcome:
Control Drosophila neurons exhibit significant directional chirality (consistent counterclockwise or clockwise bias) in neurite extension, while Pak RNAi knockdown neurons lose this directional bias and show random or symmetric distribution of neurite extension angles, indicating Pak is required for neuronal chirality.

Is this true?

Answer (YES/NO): YES